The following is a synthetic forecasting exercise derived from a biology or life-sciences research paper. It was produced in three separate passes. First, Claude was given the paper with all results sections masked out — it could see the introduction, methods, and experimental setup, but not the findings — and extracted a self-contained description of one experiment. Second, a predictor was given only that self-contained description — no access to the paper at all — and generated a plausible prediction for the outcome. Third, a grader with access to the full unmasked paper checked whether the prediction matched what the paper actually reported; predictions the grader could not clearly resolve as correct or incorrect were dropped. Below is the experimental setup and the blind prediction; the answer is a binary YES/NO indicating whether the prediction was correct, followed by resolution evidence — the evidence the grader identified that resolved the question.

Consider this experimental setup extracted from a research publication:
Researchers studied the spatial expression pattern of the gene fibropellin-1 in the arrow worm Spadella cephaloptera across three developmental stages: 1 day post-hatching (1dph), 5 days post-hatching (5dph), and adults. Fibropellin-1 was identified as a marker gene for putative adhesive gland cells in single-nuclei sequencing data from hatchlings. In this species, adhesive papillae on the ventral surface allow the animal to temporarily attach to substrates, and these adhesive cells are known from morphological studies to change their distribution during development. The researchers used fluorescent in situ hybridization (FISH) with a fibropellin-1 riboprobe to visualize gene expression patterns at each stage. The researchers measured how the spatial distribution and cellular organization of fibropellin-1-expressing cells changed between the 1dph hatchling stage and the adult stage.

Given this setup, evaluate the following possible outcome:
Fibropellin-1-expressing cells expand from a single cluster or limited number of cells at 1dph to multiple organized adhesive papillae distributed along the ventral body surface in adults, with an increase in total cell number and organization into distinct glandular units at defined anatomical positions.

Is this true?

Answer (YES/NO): NO